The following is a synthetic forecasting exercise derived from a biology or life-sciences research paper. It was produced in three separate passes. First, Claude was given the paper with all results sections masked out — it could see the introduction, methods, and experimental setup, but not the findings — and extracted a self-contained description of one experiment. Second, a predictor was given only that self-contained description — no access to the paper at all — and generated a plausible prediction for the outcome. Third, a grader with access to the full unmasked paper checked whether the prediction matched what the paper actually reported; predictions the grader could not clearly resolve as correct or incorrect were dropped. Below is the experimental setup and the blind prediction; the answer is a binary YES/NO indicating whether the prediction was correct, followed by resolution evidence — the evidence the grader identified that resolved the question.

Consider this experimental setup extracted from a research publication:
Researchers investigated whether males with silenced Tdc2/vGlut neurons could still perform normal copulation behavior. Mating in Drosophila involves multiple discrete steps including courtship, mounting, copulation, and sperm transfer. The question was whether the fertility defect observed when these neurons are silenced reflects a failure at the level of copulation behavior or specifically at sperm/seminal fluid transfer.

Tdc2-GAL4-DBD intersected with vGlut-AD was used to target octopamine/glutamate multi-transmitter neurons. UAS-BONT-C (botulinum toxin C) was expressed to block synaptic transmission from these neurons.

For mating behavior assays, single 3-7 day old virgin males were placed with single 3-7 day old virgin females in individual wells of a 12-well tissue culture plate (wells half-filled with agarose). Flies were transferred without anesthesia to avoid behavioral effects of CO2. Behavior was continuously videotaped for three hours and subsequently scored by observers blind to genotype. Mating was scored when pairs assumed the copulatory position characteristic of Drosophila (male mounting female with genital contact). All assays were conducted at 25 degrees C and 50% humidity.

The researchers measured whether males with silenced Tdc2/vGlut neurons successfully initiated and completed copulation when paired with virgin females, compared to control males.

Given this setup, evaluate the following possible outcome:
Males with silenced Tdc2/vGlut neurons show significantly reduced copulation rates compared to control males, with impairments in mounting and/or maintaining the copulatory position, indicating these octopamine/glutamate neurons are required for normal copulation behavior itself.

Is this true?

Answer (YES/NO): NO